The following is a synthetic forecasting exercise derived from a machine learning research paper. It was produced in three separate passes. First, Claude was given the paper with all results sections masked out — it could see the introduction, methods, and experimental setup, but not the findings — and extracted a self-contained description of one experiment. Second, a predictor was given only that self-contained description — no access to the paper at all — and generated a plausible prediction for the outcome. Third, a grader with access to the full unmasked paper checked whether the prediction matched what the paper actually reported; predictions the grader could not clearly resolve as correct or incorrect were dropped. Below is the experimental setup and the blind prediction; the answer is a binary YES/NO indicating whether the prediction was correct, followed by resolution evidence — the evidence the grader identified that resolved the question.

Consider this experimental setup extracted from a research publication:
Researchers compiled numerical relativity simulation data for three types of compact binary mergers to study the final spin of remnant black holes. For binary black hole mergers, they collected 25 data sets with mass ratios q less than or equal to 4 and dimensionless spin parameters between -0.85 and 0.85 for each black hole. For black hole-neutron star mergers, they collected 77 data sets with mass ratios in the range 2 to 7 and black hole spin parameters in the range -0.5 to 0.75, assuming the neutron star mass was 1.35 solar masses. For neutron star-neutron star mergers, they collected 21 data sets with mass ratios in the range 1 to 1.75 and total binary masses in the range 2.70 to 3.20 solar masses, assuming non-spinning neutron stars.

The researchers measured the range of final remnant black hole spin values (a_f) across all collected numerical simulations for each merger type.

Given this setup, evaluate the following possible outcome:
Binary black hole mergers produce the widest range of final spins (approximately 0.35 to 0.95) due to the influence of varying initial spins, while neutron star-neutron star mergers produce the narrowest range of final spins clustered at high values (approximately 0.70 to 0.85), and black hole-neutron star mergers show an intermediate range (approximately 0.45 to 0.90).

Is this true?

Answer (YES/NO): NO